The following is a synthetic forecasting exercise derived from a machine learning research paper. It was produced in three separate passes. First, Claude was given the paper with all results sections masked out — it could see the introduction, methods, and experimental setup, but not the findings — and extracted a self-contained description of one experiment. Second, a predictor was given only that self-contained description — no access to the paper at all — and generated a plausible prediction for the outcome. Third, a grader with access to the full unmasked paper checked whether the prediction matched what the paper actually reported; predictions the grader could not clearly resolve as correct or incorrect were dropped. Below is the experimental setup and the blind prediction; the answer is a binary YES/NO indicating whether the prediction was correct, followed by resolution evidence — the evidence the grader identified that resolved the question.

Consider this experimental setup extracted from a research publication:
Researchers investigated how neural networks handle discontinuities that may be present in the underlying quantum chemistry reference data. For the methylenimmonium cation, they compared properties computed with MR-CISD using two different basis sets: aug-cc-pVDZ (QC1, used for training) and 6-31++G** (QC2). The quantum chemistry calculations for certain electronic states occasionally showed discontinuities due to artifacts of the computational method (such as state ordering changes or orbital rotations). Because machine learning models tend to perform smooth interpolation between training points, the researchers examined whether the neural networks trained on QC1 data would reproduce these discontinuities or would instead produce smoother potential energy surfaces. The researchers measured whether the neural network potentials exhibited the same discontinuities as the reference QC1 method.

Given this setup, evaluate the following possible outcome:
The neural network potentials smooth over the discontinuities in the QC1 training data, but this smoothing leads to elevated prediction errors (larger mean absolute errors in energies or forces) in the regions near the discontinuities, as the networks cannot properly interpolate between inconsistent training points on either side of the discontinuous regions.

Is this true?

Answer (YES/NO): NO